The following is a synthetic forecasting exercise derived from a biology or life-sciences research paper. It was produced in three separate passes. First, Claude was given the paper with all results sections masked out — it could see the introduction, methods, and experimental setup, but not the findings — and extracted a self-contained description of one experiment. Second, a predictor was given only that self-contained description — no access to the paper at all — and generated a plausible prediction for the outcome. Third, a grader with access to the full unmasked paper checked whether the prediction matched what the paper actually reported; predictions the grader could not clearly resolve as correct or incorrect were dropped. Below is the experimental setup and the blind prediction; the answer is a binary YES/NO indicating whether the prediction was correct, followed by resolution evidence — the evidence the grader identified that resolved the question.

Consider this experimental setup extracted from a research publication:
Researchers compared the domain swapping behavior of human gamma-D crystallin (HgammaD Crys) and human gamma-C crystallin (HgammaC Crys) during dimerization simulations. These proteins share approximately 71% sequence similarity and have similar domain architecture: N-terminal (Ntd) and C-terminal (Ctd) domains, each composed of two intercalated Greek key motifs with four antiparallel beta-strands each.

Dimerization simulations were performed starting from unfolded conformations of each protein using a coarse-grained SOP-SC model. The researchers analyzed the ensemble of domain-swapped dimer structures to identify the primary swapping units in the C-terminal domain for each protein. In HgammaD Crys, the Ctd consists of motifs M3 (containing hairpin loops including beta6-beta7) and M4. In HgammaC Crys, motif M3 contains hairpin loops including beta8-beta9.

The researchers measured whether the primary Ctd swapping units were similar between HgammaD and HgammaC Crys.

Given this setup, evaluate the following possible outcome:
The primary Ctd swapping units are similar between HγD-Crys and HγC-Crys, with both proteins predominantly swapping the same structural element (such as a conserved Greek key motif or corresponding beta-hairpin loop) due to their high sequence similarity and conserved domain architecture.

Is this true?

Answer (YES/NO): YES